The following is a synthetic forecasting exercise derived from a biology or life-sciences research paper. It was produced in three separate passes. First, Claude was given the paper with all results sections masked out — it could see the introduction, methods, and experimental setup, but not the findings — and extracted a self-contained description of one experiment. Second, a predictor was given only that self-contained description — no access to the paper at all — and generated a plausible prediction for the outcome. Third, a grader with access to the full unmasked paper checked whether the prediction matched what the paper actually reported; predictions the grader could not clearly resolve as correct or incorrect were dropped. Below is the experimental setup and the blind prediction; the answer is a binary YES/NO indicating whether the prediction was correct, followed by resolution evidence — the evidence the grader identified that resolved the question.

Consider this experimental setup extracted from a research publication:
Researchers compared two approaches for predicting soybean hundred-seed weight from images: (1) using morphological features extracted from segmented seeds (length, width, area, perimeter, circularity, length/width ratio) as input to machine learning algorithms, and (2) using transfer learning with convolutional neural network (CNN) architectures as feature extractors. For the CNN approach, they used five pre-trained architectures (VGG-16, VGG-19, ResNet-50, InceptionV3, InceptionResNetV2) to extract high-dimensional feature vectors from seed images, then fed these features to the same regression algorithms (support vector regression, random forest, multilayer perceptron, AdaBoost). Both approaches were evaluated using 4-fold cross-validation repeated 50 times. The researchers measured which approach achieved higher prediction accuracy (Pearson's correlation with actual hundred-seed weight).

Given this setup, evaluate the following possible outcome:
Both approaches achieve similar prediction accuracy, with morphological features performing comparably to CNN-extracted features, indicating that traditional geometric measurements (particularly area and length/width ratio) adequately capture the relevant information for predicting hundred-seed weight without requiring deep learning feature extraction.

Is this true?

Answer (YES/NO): YES